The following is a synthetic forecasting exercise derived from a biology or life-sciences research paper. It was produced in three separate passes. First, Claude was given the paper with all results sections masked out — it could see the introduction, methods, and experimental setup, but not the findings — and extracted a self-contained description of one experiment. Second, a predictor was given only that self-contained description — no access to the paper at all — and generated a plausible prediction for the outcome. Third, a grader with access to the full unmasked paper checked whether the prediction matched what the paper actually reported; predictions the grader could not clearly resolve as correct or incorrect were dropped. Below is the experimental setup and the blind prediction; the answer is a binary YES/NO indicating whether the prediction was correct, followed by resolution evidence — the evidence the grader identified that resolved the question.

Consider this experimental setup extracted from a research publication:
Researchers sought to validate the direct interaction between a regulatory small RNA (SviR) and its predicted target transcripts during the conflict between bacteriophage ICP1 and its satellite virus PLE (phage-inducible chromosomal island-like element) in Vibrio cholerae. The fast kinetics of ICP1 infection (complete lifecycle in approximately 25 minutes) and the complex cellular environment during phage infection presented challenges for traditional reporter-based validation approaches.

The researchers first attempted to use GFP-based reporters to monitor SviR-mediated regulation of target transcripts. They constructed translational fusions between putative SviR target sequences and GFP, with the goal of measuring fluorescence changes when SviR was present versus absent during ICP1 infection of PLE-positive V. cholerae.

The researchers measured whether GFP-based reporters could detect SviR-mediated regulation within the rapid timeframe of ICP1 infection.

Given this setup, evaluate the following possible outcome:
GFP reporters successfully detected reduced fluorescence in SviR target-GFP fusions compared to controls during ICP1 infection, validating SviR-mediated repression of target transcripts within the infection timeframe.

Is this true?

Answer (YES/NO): NO